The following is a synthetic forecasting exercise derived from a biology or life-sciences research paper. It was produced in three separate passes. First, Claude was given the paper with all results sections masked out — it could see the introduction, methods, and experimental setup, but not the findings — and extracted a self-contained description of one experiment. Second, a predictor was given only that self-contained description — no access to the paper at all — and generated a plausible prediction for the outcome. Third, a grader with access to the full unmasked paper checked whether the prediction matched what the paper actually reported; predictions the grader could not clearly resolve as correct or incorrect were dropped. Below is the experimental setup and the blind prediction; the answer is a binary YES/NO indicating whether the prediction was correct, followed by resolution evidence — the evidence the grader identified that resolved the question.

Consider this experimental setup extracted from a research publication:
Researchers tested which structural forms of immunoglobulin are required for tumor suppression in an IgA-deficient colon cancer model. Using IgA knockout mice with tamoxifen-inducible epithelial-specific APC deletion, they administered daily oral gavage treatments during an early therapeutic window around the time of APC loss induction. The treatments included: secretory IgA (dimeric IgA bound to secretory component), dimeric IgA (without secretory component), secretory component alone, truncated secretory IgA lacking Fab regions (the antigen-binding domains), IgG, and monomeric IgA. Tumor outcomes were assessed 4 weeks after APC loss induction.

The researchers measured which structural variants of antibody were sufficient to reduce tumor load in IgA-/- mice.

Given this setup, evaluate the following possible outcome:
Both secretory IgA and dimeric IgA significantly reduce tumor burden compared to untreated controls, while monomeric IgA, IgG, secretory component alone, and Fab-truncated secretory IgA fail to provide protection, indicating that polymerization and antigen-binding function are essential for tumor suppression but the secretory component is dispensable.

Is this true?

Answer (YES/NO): YES